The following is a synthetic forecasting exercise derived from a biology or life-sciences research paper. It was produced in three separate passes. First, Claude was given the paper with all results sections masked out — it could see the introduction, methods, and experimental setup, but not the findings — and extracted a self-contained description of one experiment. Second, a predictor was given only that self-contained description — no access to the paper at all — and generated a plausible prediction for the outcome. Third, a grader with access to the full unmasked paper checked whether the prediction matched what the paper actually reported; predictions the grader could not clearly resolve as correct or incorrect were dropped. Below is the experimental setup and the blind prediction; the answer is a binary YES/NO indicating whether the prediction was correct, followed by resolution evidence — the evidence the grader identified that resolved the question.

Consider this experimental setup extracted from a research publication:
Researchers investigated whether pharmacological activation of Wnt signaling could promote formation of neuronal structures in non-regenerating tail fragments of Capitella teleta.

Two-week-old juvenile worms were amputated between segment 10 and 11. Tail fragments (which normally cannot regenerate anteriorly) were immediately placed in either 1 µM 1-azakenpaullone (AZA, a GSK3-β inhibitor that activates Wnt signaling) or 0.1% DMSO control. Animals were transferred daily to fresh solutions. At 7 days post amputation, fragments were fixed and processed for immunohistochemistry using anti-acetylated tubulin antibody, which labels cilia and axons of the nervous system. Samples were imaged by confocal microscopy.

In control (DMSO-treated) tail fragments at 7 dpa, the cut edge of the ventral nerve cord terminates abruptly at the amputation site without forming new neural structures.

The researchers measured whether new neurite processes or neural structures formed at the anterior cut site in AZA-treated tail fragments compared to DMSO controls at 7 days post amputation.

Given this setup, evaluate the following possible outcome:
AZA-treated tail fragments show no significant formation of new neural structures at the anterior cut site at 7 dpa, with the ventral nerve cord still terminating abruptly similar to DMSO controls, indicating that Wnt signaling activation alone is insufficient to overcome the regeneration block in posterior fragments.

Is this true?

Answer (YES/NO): NO